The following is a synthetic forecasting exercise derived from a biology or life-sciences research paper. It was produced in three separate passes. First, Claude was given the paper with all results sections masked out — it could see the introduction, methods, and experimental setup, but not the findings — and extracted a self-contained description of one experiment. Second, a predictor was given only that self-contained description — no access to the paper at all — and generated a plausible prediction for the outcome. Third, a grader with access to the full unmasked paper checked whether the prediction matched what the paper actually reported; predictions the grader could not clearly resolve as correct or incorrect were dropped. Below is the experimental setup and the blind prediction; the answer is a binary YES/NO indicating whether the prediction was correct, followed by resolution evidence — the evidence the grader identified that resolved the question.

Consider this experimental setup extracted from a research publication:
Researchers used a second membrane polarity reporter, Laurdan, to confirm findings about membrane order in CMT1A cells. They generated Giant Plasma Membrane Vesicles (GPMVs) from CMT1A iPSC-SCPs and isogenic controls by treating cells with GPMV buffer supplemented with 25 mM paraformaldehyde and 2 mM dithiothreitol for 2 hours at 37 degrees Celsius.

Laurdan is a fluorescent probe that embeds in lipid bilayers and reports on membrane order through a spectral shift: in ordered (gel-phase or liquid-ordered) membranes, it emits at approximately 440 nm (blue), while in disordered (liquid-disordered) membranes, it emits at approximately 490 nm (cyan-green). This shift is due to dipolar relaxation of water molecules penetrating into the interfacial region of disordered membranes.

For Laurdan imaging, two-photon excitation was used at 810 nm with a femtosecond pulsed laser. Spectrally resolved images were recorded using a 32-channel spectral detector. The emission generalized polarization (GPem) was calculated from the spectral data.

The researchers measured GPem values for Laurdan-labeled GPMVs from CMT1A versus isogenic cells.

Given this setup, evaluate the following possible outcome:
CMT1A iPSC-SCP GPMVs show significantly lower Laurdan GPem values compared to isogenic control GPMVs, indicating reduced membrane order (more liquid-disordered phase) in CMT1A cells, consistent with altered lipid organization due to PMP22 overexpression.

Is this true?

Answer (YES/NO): YES